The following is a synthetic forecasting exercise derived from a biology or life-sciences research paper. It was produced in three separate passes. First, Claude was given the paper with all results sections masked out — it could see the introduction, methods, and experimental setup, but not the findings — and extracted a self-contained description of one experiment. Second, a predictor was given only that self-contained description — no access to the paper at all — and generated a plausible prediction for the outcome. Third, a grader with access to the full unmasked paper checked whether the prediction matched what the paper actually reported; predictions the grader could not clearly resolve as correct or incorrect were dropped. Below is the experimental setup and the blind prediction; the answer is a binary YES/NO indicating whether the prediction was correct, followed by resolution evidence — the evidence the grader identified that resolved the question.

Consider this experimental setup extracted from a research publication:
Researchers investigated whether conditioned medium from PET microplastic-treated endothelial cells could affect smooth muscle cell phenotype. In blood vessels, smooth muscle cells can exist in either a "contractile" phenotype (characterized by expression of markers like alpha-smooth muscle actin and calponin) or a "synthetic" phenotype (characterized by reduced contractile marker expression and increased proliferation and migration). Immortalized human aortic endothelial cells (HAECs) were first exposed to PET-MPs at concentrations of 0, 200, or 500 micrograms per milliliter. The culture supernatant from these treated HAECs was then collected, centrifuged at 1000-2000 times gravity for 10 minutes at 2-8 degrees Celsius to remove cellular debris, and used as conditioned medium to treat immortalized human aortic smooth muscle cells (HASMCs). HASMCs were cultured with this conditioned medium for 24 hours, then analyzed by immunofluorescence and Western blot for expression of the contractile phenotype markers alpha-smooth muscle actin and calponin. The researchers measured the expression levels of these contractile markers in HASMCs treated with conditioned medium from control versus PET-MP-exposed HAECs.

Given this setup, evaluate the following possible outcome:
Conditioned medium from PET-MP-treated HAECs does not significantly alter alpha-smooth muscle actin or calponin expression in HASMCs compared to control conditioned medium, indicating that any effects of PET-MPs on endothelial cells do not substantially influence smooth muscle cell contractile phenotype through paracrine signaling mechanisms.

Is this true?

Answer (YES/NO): NO